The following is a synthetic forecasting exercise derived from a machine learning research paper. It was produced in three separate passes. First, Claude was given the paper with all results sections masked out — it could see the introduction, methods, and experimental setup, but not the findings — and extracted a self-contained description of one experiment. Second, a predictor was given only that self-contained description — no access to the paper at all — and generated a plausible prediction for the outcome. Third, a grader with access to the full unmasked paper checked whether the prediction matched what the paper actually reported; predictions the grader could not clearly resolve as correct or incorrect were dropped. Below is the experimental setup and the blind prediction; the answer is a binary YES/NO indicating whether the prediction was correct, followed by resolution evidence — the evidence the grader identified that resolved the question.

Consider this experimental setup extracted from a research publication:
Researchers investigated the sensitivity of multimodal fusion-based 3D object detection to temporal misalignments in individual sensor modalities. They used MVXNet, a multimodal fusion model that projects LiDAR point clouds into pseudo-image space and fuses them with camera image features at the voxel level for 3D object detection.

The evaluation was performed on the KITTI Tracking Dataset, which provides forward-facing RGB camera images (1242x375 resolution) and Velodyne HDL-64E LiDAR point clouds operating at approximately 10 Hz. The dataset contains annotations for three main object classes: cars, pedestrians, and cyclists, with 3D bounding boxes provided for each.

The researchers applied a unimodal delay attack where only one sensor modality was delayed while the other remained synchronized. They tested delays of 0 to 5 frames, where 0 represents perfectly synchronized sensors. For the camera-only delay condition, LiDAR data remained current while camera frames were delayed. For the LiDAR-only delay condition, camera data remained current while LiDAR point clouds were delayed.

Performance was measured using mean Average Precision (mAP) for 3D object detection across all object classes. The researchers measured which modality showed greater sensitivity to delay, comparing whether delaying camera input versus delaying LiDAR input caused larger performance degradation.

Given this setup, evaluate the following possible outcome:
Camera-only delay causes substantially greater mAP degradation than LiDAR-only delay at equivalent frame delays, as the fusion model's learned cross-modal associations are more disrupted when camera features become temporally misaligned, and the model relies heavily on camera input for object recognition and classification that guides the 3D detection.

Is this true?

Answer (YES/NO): NO